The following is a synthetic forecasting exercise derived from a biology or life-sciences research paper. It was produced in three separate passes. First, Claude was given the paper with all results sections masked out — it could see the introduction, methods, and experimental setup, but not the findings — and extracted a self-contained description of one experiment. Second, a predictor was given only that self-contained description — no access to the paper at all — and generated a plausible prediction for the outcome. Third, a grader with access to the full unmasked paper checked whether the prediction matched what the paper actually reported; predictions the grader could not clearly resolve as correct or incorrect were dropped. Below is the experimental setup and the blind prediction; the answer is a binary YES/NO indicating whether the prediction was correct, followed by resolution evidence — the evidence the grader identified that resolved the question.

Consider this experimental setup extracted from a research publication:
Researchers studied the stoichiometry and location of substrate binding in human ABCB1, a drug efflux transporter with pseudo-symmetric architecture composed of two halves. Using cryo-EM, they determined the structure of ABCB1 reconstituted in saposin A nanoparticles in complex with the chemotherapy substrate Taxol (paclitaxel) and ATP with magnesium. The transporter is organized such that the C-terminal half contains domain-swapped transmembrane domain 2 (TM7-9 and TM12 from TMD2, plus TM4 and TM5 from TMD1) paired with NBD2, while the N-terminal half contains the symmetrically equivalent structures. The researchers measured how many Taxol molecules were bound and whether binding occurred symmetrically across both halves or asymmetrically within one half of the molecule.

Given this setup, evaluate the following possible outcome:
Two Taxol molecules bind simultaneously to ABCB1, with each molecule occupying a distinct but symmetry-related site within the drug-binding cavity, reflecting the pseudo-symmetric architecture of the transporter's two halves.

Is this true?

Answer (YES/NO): NO